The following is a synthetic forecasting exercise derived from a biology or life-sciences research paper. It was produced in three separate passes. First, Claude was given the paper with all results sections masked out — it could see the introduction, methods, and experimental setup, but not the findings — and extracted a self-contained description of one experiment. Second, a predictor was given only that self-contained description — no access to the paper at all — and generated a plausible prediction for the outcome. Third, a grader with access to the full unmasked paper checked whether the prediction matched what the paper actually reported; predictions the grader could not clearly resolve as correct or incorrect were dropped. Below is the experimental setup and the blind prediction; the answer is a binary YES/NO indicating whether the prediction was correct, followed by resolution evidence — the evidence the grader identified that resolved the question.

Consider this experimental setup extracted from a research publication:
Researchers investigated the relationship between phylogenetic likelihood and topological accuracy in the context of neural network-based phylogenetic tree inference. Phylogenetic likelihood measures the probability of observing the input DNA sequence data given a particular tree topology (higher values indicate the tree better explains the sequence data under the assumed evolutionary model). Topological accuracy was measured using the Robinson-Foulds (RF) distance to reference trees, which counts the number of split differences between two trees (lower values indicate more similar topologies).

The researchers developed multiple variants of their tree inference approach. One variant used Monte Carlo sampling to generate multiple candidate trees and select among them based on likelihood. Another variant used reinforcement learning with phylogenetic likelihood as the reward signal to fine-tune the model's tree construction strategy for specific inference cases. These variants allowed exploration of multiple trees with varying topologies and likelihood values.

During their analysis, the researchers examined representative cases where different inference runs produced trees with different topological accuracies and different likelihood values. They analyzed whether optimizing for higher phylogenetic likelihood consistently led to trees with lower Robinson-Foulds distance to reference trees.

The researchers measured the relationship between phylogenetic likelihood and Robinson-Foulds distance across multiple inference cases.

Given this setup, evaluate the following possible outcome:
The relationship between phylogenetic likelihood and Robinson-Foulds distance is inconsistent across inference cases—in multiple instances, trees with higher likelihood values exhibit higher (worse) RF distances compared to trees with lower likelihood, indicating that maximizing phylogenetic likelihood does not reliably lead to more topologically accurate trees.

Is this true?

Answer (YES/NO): YES